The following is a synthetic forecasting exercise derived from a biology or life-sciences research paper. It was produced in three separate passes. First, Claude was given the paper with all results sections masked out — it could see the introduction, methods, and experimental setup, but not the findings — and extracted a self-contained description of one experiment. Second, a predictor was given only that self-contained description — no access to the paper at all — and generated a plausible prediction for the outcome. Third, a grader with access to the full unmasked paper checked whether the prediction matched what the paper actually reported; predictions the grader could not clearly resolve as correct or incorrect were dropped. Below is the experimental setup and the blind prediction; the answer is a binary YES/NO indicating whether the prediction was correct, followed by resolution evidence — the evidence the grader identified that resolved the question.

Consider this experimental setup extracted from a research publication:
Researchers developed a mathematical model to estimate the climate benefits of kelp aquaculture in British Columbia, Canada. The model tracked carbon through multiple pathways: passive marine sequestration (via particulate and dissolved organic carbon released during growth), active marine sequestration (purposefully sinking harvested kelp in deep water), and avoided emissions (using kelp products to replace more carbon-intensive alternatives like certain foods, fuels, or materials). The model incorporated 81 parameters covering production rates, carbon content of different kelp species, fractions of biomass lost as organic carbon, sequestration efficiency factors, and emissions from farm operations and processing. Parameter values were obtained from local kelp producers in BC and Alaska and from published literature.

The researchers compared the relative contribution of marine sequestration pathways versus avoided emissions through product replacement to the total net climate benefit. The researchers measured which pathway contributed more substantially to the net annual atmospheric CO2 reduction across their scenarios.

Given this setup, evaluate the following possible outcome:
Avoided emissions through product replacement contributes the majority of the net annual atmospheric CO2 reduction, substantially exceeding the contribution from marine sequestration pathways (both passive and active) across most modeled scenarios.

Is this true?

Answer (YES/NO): YES